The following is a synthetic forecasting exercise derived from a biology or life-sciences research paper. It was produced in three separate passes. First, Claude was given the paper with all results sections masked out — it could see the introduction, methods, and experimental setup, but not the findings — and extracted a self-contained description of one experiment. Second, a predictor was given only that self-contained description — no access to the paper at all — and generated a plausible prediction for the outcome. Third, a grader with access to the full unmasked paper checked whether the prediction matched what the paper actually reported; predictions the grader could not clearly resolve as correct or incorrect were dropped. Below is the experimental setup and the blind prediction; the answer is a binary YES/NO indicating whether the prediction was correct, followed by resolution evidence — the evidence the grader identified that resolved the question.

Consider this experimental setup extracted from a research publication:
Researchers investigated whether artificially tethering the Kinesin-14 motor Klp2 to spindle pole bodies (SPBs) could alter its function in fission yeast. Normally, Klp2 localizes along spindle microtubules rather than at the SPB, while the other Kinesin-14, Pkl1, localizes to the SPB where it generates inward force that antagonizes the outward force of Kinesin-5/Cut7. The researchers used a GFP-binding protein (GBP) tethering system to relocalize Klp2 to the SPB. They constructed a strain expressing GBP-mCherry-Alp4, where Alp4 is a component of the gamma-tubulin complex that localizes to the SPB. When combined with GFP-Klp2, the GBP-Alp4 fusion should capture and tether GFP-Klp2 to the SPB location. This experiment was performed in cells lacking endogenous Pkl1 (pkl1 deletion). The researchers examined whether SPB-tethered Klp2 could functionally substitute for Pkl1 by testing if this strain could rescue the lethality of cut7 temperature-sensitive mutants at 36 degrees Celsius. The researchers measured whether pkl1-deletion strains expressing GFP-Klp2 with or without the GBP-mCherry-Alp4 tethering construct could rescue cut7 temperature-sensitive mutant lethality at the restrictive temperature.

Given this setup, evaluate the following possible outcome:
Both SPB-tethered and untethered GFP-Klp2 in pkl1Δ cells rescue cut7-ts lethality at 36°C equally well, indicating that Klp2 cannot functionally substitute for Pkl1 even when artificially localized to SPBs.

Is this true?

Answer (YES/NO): NO